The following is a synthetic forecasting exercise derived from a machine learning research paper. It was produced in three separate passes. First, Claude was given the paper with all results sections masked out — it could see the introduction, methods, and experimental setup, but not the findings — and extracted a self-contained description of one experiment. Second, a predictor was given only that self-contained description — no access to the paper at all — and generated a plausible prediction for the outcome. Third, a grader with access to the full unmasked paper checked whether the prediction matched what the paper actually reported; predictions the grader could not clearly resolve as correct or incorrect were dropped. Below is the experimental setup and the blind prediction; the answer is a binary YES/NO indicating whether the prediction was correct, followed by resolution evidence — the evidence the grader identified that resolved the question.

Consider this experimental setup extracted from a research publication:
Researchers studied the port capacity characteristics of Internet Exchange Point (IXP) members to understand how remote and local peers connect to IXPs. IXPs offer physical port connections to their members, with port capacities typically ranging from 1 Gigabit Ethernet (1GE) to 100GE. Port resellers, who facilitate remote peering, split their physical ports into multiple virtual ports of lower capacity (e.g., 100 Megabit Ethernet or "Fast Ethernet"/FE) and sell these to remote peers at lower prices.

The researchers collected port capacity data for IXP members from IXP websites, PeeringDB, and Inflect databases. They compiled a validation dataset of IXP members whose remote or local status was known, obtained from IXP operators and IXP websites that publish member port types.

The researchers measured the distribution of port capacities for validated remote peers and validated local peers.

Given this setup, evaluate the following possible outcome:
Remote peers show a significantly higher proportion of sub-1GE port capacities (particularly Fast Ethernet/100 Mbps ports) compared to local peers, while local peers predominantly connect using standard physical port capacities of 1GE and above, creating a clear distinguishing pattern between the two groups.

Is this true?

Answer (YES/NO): YES